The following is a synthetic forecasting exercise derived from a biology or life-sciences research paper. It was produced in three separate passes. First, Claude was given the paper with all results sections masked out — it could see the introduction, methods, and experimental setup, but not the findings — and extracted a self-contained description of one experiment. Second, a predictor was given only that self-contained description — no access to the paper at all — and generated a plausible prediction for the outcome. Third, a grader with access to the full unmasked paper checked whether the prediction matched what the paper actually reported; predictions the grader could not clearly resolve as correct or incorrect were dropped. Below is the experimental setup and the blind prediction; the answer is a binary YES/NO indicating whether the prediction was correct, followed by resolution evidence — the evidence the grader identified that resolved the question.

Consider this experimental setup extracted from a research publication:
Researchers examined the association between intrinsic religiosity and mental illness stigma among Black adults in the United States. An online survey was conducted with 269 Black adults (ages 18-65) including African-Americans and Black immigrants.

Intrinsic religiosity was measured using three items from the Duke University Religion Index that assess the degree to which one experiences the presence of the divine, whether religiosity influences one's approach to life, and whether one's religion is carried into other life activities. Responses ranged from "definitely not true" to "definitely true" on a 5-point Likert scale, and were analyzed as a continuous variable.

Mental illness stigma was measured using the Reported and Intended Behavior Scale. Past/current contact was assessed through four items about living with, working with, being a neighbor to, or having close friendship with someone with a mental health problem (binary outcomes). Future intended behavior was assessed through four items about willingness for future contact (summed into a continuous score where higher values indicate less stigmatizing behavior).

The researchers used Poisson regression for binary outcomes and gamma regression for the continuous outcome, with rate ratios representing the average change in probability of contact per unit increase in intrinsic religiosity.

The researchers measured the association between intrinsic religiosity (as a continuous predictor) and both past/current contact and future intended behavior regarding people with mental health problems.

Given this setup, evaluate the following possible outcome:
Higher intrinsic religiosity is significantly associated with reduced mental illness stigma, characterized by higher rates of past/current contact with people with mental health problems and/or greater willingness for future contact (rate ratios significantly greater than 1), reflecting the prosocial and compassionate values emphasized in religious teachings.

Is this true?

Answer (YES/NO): NO